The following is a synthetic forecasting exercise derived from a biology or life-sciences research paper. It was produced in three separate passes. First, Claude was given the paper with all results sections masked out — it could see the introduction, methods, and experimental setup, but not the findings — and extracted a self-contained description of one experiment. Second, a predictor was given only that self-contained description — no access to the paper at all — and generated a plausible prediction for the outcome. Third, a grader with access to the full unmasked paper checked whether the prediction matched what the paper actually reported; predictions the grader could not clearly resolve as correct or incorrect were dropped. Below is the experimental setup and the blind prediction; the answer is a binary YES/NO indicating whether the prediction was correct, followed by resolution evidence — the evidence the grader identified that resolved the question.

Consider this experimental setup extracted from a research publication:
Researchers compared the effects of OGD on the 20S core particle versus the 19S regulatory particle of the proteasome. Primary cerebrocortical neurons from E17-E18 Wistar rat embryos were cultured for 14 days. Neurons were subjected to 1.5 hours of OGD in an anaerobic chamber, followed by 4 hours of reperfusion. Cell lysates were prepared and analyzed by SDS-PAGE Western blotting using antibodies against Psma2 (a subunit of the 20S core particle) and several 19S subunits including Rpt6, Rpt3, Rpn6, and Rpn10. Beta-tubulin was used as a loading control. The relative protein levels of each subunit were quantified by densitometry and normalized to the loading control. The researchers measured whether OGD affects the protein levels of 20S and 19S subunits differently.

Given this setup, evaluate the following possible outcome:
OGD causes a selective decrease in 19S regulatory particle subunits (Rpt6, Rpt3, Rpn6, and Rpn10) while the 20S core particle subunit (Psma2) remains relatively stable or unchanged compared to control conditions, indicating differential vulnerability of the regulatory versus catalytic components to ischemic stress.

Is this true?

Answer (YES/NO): NO